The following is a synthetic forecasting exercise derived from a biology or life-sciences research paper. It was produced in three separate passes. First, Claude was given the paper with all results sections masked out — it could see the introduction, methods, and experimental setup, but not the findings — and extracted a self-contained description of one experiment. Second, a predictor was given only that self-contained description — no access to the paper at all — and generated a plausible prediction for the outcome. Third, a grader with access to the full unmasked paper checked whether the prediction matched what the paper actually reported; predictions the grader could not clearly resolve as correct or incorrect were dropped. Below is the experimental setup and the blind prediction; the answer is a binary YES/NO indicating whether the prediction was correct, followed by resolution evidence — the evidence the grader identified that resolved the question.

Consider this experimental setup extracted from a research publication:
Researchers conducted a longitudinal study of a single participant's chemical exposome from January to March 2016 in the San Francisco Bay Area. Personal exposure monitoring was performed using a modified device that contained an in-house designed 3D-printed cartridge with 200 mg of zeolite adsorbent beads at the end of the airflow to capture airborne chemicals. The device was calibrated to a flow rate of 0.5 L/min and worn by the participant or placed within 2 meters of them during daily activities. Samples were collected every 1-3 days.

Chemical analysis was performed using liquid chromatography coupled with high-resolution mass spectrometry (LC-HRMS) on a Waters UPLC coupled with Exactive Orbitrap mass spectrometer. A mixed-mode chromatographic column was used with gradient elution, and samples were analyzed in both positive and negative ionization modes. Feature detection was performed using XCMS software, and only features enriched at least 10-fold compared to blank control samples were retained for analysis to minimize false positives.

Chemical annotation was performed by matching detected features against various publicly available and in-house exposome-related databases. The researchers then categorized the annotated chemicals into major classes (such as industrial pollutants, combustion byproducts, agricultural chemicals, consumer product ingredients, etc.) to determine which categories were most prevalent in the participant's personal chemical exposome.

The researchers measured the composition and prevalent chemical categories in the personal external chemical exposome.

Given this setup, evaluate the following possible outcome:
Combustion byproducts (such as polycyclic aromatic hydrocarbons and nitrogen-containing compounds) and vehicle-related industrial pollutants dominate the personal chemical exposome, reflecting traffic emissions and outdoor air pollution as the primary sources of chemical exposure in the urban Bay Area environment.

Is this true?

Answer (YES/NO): NO